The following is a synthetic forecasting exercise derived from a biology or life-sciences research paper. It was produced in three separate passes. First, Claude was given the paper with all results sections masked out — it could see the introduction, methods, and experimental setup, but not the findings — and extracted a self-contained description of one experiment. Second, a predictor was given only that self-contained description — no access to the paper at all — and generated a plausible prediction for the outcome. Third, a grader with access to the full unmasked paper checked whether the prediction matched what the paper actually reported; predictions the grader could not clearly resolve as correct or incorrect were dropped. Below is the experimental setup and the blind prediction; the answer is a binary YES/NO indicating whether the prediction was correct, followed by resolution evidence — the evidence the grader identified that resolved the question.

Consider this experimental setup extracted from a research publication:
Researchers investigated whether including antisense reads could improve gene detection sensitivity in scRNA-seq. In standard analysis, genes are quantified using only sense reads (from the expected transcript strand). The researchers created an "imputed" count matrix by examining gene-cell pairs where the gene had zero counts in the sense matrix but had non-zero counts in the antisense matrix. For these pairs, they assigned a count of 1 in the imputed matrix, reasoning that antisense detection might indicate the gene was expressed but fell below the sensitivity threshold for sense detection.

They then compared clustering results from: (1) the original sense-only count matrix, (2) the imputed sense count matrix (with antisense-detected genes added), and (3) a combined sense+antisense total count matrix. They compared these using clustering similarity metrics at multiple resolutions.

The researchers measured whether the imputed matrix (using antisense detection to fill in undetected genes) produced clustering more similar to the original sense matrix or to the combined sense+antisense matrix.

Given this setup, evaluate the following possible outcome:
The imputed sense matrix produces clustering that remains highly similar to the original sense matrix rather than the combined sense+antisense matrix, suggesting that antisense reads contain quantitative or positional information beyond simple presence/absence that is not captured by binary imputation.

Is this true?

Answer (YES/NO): YES